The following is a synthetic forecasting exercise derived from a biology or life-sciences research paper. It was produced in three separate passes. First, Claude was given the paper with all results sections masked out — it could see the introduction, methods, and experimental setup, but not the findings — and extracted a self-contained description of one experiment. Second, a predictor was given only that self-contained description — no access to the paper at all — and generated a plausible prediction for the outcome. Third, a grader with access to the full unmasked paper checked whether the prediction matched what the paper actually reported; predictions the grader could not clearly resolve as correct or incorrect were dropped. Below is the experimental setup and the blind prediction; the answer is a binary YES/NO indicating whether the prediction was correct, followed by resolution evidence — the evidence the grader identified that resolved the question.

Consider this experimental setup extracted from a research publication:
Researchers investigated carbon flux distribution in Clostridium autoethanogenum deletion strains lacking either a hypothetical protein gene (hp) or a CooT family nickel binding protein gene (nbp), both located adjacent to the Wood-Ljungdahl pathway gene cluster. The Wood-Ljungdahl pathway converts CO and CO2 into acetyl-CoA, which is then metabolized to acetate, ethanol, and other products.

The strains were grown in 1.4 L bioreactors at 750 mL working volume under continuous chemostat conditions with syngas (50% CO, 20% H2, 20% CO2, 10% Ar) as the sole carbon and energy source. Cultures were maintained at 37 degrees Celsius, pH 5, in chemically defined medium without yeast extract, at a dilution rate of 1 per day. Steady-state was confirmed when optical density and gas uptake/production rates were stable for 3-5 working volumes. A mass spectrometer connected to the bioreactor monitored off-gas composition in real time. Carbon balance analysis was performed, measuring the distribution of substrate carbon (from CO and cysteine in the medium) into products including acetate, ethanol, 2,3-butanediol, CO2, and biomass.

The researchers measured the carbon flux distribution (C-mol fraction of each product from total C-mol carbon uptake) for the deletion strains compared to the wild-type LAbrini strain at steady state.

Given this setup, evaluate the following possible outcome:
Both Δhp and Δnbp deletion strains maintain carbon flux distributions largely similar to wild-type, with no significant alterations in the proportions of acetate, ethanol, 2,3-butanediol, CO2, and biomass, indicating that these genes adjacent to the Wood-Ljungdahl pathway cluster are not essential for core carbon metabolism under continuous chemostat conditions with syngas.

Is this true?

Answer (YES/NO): NO